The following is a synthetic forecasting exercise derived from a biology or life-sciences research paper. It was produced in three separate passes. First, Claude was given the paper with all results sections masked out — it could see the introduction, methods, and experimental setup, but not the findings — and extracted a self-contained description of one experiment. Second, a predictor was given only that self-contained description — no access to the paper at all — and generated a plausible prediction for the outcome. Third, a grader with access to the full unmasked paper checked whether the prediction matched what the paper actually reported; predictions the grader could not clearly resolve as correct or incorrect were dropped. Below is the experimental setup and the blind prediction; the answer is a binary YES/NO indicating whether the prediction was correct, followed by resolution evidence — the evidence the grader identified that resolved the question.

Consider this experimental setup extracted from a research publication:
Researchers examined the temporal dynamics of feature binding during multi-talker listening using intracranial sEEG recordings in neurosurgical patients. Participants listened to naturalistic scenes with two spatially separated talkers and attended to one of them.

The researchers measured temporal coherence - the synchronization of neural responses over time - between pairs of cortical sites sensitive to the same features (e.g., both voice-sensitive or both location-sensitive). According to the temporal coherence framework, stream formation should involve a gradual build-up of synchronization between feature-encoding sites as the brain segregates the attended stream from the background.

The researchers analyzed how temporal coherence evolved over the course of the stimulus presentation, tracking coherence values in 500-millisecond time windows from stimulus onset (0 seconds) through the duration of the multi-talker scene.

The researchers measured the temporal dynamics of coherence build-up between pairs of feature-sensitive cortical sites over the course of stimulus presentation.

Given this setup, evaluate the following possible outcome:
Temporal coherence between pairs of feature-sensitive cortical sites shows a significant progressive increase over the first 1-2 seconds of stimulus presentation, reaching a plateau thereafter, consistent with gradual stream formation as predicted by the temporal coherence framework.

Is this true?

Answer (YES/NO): NO